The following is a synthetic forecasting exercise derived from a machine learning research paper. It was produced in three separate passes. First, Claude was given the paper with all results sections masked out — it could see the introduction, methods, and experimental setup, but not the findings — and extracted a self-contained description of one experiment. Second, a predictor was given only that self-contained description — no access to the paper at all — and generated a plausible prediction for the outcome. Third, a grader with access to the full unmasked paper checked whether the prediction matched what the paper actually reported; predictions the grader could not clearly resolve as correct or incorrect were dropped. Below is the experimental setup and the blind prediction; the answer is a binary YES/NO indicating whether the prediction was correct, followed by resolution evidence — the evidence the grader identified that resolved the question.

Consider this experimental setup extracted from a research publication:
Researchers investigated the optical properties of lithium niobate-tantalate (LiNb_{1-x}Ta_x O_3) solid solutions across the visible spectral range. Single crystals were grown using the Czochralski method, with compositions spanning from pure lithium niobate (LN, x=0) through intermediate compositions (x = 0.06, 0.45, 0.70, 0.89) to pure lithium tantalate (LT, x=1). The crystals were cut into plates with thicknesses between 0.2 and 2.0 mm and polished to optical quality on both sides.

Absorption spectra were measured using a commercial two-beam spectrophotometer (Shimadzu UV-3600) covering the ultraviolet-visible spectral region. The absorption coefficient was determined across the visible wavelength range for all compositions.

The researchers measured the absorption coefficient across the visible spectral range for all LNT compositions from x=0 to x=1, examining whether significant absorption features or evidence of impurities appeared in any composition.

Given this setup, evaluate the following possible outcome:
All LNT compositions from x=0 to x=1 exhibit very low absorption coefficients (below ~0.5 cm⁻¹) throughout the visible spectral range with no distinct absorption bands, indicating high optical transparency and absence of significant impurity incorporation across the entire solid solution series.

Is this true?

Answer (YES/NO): YES